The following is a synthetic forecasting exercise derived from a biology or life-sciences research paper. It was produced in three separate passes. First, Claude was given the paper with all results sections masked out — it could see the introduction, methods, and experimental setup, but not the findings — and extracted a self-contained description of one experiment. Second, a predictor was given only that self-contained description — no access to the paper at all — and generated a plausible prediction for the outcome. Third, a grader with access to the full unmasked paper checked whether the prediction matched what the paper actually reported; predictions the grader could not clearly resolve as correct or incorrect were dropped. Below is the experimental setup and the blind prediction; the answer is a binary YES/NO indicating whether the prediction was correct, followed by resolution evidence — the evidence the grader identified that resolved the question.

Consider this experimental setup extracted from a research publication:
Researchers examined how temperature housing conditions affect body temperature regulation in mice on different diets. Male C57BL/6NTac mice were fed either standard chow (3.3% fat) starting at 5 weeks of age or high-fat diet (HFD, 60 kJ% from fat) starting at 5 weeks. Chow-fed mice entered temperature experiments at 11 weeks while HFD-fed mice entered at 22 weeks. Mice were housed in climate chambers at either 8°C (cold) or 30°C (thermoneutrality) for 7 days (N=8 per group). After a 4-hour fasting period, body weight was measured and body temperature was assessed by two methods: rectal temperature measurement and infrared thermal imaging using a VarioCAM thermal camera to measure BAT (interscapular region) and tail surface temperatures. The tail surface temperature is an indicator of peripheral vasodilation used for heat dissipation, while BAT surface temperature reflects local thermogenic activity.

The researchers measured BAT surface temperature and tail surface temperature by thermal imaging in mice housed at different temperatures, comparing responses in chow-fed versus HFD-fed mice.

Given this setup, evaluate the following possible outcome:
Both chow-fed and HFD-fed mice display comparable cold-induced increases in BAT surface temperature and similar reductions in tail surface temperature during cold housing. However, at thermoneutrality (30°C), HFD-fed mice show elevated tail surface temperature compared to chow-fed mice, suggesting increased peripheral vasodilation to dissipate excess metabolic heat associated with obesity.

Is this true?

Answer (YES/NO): NO